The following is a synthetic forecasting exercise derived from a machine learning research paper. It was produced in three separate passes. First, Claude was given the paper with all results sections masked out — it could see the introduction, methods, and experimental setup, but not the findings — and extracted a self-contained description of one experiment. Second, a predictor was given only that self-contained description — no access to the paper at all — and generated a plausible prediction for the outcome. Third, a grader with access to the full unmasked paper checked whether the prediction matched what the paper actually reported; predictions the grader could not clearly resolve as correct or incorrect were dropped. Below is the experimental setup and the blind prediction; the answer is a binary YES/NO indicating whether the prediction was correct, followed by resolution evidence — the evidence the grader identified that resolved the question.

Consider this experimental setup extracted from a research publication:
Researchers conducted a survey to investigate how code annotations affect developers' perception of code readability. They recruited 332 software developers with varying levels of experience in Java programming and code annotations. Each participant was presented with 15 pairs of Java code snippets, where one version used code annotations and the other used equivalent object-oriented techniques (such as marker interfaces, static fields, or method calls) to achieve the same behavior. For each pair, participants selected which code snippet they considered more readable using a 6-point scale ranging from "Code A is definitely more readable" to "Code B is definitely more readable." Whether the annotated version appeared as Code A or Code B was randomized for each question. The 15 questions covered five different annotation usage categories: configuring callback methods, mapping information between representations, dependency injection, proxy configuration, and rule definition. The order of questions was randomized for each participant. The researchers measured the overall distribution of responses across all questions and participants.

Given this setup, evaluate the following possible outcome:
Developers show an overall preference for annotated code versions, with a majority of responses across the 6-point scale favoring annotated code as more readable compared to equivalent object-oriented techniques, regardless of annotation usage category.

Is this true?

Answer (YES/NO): NO